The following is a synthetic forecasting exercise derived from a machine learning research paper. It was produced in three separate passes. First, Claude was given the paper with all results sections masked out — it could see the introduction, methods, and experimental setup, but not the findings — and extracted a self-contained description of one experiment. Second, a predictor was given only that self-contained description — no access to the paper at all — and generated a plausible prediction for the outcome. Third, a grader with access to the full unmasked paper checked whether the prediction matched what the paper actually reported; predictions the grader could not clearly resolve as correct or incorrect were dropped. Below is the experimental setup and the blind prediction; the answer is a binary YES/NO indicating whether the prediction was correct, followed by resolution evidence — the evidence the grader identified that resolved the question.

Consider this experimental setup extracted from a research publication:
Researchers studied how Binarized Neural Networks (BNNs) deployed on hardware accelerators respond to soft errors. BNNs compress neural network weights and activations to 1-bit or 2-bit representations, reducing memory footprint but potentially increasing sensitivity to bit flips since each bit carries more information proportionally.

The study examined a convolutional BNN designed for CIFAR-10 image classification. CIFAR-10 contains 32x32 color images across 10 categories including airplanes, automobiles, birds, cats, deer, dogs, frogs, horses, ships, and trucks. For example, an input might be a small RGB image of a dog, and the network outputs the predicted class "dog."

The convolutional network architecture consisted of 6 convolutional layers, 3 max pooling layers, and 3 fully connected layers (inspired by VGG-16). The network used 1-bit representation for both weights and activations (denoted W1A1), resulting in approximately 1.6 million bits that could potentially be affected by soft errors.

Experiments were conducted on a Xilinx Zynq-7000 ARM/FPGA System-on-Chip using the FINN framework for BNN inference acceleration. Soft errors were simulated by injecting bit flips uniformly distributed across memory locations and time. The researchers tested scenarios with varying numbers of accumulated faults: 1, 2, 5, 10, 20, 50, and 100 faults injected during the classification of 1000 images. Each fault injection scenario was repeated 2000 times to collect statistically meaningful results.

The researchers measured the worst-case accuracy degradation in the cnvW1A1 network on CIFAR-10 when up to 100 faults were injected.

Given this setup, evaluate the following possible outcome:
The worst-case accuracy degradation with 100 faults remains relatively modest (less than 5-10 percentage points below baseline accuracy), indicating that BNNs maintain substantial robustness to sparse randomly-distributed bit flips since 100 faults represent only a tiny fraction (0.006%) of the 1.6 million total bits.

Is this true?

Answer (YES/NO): NO